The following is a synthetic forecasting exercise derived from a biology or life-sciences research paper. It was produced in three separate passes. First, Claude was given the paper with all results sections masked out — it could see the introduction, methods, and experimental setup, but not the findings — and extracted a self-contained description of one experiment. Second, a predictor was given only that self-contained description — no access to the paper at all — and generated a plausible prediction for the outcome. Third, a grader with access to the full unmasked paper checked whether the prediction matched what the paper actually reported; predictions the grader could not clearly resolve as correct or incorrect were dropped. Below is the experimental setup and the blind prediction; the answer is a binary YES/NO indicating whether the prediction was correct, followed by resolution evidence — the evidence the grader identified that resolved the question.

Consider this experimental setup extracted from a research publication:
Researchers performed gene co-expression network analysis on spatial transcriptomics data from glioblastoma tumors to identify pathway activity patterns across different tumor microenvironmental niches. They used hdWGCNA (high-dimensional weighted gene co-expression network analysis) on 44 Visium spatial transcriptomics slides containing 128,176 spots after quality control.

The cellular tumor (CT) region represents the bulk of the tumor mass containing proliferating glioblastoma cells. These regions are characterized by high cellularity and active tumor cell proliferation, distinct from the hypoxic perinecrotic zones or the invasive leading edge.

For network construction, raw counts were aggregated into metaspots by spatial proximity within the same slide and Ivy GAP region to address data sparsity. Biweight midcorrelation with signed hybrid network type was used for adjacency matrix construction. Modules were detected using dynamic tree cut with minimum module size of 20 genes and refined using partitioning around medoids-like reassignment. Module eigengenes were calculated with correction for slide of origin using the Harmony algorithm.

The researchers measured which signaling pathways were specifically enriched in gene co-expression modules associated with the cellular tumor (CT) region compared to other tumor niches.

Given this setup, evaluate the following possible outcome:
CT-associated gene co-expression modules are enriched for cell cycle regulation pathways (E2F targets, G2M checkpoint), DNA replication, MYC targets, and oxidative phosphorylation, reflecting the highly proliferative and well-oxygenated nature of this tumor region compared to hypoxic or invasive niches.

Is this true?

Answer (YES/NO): NO